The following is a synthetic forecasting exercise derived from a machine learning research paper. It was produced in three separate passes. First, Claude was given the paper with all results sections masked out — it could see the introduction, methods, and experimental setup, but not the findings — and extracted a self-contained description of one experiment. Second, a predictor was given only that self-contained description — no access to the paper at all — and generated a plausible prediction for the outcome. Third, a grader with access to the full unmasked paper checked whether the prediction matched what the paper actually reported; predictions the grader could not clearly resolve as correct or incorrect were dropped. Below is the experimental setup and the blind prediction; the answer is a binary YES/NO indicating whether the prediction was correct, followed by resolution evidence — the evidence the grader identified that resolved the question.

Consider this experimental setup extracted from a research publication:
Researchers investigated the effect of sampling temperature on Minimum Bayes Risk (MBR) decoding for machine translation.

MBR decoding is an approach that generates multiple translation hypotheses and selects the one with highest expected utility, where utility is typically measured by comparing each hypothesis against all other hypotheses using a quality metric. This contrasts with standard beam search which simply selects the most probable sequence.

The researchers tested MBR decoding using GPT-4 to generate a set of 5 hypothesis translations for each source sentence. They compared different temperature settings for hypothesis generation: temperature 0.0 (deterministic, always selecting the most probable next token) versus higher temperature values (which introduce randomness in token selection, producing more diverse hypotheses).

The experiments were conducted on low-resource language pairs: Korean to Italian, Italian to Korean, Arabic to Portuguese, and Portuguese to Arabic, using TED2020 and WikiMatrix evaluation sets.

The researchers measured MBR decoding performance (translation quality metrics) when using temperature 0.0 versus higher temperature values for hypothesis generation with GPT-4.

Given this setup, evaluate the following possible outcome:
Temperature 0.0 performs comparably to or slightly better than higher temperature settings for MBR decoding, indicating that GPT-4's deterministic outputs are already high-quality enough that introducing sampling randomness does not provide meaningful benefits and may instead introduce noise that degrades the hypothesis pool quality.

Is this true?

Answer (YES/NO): YES